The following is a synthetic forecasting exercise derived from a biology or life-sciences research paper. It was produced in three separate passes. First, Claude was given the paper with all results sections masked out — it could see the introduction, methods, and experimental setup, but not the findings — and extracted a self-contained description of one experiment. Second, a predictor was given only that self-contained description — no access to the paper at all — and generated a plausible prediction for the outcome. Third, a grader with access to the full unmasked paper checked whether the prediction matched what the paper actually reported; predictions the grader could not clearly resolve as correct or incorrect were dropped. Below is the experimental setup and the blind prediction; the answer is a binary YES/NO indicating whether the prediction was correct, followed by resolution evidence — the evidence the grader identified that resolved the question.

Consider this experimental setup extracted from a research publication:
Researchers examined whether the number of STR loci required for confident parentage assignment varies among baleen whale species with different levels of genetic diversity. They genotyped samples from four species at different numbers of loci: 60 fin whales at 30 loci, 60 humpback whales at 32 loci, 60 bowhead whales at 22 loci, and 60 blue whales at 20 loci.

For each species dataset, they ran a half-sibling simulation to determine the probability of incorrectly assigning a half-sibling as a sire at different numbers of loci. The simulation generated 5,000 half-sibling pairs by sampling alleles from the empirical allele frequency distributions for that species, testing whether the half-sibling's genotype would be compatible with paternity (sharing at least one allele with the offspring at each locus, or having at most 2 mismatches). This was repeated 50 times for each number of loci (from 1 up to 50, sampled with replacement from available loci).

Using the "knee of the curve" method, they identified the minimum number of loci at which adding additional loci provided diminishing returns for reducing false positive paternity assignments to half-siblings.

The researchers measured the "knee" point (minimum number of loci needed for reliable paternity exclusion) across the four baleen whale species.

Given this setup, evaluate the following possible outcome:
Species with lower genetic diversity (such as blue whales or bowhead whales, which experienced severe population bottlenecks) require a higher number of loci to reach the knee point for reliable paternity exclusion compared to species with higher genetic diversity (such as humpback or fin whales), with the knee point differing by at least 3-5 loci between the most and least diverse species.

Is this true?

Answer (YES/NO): NO